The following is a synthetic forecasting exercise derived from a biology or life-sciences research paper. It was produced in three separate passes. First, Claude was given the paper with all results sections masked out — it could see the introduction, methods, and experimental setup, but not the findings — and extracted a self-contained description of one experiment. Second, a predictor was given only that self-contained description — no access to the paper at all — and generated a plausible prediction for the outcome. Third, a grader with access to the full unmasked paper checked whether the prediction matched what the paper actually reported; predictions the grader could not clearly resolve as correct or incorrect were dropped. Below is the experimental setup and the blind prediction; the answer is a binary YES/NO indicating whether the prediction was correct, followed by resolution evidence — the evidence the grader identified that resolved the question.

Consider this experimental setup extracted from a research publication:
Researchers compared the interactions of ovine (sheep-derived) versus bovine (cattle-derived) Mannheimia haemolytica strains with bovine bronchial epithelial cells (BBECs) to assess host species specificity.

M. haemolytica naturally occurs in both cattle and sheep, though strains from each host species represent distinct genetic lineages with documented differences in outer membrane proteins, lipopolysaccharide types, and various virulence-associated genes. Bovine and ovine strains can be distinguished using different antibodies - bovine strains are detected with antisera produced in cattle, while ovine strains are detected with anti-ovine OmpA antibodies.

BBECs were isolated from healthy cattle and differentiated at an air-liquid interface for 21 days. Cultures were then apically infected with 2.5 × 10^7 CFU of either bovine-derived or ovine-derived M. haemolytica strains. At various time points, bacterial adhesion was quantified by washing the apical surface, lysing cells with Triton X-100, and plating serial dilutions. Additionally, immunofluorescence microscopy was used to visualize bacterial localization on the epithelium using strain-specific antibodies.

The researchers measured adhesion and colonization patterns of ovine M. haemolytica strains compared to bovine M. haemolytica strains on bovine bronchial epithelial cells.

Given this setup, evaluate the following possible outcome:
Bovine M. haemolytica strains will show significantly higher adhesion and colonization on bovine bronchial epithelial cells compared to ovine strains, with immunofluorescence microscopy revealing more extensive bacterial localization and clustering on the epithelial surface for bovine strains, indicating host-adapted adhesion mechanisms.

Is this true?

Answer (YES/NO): YES